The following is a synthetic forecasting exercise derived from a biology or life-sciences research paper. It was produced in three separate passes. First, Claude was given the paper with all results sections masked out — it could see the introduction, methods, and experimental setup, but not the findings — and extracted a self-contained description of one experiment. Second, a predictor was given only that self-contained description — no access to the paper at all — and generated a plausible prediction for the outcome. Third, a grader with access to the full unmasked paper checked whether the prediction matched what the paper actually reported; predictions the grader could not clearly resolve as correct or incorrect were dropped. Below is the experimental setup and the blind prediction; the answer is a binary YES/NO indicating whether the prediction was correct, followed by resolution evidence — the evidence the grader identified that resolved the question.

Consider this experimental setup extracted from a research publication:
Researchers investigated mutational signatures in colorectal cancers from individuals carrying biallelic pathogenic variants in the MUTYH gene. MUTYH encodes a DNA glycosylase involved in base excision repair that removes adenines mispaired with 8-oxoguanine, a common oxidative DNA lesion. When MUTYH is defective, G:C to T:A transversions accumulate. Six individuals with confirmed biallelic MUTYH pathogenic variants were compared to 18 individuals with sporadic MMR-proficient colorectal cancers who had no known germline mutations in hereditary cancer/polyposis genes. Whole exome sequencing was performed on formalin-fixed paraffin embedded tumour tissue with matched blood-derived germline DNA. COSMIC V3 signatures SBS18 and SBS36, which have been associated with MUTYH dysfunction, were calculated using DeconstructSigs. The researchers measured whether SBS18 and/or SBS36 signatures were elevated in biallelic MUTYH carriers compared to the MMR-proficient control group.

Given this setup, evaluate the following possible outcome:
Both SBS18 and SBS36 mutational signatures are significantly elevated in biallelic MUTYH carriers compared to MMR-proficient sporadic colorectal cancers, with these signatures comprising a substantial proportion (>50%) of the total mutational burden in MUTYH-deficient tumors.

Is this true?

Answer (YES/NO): NO